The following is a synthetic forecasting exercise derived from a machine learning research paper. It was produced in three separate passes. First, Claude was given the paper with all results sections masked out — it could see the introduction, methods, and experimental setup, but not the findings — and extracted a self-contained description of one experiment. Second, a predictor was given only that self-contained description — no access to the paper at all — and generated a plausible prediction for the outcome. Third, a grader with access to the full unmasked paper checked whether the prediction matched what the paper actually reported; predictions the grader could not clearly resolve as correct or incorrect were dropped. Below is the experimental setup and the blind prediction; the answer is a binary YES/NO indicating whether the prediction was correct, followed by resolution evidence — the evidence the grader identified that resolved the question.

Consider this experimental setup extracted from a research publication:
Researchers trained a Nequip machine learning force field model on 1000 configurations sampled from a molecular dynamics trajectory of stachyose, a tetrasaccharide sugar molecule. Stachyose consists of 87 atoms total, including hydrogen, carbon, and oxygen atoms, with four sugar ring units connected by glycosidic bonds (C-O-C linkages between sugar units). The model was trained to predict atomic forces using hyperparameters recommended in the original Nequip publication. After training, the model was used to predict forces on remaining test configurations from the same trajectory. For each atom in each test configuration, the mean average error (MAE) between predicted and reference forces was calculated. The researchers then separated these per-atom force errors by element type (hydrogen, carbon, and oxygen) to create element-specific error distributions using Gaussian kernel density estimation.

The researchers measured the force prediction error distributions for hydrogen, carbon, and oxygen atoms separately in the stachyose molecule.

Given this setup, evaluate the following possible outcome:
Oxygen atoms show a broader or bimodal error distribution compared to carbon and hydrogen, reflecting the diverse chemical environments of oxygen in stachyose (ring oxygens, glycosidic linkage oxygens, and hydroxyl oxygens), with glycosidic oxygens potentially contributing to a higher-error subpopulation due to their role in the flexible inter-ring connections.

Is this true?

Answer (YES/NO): NO